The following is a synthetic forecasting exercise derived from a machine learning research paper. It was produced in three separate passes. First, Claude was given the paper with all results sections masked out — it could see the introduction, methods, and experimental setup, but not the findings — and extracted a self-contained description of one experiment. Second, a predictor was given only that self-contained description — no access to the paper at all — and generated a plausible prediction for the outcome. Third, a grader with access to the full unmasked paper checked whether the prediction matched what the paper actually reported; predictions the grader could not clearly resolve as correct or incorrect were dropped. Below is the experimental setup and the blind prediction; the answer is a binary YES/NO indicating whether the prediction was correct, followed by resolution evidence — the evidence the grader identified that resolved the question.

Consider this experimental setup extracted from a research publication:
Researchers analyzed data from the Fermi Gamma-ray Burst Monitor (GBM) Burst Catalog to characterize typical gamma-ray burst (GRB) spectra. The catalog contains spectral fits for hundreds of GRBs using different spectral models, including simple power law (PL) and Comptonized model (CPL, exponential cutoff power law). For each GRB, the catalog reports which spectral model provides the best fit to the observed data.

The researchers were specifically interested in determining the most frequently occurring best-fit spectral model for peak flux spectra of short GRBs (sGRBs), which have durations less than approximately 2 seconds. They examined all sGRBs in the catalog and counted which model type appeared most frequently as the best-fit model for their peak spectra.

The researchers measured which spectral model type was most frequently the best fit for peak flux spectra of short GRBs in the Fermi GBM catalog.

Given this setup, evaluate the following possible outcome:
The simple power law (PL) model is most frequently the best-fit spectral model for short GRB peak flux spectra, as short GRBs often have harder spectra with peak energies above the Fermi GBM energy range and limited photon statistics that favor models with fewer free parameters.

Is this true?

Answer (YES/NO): YES